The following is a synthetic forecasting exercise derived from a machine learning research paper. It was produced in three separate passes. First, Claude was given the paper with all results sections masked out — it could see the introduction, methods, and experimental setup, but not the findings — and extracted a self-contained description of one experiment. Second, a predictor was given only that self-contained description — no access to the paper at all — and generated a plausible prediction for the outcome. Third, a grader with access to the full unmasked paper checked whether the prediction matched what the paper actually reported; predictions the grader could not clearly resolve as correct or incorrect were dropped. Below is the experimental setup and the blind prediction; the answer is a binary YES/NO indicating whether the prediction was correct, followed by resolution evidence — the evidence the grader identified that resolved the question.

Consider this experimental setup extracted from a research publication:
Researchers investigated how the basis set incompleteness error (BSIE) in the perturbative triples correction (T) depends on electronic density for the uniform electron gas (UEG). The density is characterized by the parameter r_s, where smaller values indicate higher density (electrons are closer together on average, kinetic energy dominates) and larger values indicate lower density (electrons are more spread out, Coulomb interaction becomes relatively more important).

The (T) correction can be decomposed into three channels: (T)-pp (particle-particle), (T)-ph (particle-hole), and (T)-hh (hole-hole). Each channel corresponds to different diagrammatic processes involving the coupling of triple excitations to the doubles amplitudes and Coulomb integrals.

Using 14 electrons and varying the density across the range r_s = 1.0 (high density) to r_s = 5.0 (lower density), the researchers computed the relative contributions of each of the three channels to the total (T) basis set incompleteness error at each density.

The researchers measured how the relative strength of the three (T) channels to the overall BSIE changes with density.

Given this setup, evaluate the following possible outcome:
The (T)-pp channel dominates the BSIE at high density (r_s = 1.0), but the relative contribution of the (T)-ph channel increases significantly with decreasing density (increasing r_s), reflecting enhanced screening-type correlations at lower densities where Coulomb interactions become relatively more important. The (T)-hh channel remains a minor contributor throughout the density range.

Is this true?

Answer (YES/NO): NO